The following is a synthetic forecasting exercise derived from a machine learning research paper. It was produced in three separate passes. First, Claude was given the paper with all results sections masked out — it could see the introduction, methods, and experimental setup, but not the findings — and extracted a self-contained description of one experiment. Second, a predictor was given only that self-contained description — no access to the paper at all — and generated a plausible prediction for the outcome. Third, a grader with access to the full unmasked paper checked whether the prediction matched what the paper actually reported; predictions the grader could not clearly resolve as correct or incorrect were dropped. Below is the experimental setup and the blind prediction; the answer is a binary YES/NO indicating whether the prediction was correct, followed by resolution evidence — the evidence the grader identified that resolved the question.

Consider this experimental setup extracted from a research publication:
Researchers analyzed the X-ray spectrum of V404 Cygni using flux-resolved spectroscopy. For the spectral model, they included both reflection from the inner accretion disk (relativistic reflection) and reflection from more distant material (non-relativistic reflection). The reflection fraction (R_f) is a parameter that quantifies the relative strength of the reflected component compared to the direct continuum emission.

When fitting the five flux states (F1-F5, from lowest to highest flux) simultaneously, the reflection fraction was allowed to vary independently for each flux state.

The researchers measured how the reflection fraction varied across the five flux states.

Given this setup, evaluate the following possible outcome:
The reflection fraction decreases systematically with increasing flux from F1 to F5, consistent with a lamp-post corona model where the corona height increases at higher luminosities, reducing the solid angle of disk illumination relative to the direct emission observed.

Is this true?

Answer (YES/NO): NO